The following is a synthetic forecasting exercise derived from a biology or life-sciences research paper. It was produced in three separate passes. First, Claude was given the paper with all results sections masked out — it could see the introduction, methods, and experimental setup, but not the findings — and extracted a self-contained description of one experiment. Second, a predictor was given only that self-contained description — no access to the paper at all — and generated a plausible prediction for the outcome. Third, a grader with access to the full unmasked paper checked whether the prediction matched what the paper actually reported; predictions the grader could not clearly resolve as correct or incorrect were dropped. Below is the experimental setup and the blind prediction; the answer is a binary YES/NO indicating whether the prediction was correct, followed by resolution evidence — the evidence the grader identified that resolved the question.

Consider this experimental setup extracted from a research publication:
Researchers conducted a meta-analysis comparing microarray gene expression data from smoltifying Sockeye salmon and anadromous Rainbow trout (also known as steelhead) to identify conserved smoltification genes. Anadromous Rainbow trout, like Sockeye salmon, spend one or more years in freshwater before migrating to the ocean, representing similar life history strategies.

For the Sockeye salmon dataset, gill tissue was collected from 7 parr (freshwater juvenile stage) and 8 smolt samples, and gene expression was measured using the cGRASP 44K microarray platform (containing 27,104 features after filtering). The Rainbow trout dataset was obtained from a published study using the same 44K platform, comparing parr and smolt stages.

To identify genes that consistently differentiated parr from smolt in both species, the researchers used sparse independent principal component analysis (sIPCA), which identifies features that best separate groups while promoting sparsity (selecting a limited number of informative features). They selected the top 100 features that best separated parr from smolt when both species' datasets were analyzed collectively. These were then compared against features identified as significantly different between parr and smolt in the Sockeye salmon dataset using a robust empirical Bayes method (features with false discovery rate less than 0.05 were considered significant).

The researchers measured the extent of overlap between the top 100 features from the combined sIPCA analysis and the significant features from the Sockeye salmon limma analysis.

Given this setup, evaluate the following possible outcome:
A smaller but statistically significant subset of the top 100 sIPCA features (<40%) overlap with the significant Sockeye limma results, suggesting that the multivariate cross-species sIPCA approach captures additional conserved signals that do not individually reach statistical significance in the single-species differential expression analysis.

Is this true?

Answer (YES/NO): NO